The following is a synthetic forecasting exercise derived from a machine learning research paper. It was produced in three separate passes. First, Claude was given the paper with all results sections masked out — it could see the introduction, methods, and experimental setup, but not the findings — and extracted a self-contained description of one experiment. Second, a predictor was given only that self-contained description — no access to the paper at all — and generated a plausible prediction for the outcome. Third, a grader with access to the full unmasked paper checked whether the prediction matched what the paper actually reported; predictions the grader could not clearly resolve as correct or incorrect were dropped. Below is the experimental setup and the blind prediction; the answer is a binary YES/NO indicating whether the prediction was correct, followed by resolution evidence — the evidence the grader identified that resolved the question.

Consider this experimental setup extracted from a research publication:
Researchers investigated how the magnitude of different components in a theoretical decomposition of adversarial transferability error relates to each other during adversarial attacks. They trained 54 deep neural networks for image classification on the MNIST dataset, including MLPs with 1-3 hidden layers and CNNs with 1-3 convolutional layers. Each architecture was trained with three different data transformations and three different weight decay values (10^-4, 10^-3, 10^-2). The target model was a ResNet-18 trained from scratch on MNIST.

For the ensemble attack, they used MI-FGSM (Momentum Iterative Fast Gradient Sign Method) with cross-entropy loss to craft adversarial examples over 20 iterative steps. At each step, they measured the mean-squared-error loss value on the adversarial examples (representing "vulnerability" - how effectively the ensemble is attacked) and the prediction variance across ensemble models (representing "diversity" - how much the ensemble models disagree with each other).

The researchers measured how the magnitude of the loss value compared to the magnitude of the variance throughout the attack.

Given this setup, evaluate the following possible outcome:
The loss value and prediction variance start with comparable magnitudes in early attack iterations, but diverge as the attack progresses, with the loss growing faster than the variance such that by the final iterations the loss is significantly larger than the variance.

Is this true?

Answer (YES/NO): NO